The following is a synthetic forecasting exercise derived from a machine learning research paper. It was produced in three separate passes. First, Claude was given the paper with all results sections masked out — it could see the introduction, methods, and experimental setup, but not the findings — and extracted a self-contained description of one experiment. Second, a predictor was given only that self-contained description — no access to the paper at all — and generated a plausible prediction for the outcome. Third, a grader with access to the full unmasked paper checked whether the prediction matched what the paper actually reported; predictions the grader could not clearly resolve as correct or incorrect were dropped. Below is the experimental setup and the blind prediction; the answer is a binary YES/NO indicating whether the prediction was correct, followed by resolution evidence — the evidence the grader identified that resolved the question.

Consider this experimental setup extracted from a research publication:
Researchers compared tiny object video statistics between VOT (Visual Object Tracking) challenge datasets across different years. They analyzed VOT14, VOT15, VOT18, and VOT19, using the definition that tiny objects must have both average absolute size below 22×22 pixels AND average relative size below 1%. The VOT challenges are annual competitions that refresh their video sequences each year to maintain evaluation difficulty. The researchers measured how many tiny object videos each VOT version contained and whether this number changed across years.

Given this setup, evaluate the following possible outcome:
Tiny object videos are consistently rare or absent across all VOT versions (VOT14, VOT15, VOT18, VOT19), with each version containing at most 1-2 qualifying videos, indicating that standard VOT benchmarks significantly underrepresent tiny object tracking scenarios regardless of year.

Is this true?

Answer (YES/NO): NO